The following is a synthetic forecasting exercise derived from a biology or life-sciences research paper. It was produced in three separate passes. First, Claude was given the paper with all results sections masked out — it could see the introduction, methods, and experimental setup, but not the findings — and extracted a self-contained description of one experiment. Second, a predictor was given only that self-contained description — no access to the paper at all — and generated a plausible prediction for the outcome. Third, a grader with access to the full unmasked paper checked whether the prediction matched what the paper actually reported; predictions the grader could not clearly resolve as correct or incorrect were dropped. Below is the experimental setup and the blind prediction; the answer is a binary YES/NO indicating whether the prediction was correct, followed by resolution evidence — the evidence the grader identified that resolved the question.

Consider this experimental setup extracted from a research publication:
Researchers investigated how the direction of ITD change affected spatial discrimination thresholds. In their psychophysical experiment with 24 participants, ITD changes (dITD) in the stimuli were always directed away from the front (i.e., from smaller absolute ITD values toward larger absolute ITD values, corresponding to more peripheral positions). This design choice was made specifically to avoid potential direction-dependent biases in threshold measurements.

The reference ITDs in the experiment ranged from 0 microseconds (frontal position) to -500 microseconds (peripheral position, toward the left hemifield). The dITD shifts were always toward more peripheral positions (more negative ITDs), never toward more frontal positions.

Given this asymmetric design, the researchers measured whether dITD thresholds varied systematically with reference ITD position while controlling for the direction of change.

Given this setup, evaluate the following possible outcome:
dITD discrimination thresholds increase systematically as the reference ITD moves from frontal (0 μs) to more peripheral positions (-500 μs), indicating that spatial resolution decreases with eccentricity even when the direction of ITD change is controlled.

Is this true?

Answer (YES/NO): YES